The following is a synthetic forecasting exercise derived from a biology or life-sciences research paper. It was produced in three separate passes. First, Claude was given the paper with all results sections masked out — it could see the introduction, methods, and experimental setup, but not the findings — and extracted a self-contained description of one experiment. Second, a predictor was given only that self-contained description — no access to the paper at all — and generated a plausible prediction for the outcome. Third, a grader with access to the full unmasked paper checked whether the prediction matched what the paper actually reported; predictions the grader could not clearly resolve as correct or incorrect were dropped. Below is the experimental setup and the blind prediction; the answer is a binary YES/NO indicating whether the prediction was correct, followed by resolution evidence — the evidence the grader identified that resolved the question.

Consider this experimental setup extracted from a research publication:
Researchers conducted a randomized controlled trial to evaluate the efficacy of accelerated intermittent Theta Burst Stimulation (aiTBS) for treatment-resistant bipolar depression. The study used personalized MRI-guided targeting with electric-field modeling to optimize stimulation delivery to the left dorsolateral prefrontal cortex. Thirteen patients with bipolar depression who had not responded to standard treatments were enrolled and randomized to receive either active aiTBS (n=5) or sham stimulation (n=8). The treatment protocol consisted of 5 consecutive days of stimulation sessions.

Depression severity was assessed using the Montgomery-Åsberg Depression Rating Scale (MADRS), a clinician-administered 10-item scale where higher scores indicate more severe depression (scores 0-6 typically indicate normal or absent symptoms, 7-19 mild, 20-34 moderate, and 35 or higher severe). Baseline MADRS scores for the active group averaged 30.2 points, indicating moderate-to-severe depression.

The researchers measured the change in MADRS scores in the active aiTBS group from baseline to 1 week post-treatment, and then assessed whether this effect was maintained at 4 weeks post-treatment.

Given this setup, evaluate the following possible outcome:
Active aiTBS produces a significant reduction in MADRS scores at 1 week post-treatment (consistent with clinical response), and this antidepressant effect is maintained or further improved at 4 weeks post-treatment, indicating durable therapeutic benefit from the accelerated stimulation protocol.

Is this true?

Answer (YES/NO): YES